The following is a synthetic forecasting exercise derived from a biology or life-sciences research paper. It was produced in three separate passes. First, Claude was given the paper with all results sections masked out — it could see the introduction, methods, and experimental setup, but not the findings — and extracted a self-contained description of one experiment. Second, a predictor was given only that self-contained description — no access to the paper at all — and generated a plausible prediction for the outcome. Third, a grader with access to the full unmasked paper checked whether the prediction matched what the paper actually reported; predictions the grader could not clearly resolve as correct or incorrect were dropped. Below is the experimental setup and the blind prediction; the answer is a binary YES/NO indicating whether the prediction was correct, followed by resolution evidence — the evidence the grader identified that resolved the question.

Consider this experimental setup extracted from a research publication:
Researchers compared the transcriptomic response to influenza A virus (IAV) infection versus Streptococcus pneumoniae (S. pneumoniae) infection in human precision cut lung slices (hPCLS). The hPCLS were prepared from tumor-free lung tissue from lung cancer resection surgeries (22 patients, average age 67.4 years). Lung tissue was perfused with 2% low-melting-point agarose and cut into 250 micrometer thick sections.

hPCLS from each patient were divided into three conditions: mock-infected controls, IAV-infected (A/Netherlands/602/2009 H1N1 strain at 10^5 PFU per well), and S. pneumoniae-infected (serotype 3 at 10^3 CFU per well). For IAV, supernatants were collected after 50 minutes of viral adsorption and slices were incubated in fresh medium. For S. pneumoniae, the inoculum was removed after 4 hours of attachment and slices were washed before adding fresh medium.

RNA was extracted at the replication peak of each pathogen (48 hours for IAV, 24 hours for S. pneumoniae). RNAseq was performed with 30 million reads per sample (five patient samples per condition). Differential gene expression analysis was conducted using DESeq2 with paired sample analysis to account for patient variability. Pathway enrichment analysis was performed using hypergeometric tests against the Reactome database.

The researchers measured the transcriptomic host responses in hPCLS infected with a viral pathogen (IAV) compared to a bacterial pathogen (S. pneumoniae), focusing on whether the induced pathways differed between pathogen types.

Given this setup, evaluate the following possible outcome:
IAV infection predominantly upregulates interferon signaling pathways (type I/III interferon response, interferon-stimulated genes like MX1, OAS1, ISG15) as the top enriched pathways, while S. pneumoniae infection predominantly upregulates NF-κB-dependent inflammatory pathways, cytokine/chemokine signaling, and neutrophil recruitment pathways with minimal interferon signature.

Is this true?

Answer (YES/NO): YES